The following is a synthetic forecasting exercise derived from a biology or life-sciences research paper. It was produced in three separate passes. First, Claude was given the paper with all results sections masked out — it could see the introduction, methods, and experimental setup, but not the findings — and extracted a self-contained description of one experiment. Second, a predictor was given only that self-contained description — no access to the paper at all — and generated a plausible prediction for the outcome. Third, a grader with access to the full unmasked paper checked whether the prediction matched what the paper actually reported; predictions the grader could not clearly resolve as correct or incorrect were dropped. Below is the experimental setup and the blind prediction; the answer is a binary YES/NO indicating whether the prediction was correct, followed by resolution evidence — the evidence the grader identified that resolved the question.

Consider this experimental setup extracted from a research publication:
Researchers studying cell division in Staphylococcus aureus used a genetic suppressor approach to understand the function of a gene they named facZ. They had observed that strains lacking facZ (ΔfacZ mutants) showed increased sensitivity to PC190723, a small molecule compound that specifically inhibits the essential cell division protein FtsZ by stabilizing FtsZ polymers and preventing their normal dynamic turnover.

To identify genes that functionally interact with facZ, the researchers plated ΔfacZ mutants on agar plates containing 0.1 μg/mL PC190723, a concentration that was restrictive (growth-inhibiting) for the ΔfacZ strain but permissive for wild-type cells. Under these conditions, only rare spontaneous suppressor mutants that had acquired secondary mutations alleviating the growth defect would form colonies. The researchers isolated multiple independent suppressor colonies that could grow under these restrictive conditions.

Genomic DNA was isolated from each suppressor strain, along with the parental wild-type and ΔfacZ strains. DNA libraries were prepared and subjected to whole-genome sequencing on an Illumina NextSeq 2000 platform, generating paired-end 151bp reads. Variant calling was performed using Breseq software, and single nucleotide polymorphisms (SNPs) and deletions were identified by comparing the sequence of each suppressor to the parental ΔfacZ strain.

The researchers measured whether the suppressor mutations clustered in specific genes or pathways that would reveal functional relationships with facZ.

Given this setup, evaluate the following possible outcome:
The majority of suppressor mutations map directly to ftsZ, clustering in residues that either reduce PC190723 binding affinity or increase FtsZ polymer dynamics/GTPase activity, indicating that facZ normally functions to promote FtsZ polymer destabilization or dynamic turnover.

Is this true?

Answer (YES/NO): NO